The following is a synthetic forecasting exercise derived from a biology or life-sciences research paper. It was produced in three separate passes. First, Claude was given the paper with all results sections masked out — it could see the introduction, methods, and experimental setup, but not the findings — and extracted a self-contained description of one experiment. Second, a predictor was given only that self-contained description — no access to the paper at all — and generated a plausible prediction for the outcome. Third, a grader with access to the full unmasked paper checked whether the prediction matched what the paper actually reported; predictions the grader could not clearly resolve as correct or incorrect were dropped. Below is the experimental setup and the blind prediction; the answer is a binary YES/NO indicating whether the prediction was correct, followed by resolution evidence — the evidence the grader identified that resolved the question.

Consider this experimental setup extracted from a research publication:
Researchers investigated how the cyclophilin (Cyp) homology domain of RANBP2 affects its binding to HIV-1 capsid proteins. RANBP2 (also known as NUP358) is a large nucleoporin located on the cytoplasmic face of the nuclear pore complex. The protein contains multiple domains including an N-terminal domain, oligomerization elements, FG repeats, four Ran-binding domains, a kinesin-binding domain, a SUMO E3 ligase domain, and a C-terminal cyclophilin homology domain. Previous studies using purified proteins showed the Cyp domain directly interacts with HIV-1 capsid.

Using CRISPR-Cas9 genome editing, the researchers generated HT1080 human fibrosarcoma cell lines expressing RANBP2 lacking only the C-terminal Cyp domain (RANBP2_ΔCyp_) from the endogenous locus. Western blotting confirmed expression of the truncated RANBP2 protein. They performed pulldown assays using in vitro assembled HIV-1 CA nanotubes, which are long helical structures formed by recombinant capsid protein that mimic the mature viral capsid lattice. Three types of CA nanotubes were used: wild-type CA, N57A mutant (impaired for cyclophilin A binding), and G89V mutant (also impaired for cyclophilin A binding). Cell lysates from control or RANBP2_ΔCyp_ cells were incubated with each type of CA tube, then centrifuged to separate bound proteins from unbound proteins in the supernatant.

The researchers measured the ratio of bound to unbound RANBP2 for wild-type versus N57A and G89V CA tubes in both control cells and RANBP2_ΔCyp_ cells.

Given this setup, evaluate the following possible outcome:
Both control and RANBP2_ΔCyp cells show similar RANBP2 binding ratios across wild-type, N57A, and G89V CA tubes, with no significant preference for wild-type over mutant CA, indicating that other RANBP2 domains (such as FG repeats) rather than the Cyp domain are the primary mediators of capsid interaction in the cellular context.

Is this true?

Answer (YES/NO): NO